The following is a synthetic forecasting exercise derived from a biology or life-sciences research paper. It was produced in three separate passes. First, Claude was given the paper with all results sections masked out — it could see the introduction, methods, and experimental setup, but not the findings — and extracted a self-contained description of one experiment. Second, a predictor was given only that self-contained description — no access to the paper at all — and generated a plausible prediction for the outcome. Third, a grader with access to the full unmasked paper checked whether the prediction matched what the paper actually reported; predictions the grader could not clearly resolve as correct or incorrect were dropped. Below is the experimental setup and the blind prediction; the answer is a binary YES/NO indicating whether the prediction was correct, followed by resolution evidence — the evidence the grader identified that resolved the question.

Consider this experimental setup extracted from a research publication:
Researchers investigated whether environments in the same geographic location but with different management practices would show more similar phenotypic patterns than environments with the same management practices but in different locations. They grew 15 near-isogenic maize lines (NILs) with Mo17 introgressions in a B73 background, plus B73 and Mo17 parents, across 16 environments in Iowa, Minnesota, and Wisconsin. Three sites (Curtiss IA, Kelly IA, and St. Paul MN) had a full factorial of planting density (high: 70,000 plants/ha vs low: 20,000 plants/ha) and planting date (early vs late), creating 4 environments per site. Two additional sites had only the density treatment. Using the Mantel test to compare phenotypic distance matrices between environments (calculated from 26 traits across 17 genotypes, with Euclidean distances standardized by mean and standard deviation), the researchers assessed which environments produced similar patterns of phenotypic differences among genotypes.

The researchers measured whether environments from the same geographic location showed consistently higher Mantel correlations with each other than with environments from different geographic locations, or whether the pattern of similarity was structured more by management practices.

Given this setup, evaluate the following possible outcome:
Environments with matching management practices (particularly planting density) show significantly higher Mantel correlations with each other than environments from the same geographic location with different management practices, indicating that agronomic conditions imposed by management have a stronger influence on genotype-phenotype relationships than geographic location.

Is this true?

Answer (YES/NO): NO